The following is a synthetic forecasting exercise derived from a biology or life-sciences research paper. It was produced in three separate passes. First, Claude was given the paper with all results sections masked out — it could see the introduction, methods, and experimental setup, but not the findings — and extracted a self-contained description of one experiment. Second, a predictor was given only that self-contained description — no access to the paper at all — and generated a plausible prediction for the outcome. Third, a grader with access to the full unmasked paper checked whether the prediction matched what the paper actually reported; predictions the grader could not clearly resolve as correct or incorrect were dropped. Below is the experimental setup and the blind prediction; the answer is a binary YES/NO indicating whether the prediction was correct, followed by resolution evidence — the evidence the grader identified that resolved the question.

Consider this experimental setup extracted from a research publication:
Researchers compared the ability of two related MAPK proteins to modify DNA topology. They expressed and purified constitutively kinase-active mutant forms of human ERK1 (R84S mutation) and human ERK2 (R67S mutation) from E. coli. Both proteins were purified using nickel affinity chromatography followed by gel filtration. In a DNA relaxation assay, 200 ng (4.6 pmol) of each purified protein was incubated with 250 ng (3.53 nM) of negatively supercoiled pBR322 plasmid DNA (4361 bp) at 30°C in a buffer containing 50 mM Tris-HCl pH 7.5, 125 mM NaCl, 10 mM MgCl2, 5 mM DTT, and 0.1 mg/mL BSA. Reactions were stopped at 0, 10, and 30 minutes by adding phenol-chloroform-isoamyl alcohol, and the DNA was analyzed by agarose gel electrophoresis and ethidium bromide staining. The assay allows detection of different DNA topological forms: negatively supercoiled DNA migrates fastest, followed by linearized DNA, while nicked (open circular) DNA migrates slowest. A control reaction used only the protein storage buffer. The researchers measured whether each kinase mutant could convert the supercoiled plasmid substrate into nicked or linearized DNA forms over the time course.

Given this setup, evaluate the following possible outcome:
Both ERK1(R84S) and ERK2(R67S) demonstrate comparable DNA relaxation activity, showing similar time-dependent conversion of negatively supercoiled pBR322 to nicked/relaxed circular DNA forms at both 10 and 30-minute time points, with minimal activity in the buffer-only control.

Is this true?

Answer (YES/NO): NO